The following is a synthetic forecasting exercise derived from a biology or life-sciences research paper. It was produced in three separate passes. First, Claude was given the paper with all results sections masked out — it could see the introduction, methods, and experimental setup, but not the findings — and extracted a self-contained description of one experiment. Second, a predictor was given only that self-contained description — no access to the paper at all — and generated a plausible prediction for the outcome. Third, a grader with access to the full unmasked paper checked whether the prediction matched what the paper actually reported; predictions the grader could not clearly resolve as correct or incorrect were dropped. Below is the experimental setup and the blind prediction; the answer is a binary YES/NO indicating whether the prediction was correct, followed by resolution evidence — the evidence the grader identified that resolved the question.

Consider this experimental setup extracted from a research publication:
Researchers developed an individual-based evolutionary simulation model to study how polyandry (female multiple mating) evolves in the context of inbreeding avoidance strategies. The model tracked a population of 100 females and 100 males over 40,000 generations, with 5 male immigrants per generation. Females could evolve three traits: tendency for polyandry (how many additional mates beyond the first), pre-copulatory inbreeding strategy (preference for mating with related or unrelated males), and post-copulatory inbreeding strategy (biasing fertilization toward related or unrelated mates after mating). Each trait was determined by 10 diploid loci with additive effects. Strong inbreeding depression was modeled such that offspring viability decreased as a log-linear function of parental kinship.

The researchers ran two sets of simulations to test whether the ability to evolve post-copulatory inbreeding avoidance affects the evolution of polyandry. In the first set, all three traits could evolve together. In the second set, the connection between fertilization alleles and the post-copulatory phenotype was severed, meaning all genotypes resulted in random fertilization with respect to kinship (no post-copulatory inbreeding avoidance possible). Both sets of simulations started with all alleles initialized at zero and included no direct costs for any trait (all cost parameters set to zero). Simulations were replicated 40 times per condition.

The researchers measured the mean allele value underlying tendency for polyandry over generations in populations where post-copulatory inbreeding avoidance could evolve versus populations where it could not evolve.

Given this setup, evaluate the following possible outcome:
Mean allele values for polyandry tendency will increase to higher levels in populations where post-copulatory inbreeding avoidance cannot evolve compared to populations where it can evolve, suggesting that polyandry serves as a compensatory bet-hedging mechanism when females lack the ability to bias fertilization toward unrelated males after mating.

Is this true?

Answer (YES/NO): NO